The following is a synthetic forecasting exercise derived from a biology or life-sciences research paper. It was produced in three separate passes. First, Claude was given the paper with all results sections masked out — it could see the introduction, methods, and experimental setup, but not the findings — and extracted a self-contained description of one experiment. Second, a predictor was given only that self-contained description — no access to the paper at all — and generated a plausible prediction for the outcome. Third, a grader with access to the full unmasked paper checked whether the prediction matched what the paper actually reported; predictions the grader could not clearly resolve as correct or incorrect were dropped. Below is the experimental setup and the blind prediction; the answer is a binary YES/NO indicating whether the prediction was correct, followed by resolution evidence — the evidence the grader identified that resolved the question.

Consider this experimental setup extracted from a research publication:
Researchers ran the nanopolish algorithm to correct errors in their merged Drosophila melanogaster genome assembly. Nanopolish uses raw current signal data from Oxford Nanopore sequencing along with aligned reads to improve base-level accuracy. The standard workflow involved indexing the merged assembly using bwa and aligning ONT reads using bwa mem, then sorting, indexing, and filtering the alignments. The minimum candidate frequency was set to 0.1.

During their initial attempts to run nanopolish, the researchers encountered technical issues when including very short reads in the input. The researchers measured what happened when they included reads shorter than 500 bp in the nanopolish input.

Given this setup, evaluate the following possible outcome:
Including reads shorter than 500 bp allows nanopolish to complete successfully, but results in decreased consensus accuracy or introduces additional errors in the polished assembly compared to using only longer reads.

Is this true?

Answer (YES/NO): NO